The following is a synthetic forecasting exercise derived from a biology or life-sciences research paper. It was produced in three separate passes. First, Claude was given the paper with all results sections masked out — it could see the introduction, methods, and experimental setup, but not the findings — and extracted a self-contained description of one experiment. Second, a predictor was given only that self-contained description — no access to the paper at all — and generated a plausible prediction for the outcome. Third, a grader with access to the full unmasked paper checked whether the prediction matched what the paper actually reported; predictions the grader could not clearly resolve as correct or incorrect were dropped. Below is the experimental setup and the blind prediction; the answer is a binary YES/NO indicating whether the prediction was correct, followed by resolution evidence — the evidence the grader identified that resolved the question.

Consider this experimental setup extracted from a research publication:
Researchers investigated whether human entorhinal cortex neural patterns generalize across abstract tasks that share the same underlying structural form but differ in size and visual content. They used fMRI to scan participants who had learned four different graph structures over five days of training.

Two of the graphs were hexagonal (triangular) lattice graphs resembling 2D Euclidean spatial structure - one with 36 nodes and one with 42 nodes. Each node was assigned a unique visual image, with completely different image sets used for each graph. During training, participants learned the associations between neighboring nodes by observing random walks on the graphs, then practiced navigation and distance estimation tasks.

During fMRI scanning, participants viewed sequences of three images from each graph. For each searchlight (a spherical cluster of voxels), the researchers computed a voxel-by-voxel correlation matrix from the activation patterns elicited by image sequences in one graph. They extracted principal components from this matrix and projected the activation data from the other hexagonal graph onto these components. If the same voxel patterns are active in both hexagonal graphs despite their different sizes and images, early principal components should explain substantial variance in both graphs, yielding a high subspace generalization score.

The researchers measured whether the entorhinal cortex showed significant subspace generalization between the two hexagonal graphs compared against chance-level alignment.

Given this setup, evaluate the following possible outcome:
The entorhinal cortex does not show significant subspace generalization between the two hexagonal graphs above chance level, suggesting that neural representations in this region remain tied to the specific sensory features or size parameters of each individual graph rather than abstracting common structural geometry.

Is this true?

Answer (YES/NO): NO